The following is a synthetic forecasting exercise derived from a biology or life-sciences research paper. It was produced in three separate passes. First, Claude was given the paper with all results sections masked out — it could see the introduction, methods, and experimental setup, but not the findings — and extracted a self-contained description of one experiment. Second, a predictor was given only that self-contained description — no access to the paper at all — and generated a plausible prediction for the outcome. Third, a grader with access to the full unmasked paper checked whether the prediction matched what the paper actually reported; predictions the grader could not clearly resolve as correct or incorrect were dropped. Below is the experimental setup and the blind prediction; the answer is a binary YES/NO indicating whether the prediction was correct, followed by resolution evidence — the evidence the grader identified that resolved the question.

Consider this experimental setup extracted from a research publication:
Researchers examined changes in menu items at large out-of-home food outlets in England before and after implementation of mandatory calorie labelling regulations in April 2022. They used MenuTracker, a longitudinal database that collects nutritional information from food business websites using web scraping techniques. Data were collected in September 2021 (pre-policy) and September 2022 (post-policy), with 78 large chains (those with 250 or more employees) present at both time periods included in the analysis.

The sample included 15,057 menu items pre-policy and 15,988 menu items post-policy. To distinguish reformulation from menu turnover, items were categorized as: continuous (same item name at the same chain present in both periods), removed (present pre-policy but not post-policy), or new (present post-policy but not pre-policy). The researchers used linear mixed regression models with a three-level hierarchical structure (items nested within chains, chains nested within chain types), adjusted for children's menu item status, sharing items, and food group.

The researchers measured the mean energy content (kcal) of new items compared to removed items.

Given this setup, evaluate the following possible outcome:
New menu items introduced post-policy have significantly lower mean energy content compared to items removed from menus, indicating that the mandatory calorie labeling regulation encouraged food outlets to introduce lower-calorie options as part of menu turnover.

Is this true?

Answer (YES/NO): YES